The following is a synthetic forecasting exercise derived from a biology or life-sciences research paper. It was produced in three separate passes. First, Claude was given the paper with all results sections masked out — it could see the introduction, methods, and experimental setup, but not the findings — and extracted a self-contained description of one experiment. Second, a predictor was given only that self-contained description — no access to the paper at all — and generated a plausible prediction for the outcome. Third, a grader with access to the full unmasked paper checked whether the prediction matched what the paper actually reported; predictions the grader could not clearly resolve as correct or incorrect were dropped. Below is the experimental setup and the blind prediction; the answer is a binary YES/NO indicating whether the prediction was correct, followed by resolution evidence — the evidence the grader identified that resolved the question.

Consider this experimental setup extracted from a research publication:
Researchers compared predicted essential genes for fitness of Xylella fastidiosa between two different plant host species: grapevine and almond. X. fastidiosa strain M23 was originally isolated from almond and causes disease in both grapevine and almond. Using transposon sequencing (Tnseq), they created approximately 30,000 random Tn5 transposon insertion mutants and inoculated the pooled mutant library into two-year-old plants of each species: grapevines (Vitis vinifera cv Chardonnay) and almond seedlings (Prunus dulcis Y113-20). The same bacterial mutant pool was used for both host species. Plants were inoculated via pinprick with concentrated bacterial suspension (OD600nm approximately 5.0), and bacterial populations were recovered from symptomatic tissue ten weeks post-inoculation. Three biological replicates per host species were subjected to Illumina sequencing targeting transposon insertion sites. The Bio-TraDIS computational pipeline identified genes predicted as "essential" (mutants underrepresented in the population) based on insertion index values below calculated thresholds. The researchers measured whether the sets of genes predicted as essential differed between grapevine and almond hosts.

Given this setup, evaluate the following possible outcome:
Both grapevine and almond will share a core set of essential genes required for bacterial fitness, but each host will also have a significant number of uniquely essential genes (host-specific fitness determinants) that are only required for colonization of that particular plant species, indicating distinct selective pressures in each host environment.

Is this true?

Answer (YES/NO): NO